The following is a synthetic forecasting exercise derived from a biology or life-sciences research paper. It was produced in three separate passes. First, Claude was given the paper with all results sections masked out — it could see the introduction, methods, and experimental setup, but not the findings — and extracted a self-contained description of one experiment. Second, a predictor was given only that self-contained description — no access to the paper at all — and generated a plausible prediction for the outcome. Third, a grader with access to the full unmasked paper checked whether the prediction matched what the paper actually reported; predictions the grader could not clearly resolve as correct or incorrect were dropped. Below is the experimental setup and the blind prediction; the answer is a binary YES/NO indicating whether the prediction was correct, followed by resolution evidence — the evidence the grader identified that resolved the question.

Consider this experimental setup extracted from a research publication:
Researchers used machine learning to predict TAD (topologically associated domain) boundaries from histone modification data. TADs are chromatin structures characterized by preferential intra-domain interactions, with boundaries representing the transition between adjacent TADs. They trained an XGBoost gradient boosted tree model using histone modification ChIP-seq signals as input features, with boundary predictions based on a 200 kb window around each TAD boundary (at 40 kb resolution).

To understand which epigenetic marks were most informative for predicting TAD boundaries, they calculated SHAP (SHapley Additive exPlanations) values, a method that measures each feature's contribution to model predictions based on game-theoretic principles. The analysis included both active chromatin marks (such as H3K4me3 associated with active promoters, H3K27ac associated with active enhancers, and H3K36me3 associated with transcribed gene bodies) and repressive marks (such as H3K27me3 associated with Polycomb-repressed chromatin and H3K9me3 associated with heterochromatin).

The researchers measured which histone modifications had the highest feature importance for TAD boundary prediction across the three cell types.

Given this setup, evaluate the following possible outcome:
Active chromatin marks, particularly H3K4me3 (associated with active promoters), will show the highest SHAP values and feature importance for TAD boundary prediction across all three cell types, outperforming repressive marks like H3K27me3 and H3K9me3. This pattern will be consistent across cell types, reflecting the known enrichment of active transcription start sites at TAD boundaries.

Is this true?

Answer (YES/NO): NO